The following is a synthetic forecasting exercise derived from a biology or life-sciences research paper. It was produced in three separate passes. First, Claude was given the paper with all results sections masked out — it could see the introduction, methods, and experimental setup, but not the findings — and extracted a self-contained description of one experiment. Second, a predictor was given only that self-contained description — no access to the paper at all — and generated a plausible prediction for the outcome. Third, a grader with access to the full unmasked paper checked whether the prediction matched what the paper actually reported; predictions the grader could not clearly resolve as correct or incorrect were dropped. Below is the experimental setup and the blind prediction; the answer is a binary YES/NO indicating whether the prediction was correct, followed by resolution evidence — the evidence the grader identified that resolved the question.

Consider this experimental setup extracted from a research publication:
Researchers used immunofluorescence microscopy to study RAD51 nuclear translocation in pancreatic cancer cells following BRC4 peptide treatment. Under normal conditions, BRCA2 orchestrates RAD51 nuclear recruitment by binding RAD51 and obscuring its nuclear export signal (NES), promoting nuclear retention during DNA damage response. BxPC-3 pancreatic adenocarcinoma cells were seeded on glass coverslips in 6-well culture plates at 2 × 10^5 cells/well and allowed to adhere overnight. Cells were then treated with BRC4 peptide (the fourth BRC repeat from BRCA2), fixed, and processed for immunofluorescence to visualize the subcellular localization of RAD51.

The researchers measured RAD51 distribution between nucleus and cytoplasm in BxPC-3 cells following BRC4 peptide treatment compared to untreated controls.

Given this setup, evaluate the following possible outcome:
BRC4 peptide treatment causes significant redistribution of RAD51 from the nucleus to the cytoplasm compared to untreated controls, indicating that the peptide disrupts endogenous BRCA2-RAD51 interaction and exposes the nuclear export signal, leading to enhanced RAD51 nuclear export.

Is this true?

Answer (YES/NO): NO